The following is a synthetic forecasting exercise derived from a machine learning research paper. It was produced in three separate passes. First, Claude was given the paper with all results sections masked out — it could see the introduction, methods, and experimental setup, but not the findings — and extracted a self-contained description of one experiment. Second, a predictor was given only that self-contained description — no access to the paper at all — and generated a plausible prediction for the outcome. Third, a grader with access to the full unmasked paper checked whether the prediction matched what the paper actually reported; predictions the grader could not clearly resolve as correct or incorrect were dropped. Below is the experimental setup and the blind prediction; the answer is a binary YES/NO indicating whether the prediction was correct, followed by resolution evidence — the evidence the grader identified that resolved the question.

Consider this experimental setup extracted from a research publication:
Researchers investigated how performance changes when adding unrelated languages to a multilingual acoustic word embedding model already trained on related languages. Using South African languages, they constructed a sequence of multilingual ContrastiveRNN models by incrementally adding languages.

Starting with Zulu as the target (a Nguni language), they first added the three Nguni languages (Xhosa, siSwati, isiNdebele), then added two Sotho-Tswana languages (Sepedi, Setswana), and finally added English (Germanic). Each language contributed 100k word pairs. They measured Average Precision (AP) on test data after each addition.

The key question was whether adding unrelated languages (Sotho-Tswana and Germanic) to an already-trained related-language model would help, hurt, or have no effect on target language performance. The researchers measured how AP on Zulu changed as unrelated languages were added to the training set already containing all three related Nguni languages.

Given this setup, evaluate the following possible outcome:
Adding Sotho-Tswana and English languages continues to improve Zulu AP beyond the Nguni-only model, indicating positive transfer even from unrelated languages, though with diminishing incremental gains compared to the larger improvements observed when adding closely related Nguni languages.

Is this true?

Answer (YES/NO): NO